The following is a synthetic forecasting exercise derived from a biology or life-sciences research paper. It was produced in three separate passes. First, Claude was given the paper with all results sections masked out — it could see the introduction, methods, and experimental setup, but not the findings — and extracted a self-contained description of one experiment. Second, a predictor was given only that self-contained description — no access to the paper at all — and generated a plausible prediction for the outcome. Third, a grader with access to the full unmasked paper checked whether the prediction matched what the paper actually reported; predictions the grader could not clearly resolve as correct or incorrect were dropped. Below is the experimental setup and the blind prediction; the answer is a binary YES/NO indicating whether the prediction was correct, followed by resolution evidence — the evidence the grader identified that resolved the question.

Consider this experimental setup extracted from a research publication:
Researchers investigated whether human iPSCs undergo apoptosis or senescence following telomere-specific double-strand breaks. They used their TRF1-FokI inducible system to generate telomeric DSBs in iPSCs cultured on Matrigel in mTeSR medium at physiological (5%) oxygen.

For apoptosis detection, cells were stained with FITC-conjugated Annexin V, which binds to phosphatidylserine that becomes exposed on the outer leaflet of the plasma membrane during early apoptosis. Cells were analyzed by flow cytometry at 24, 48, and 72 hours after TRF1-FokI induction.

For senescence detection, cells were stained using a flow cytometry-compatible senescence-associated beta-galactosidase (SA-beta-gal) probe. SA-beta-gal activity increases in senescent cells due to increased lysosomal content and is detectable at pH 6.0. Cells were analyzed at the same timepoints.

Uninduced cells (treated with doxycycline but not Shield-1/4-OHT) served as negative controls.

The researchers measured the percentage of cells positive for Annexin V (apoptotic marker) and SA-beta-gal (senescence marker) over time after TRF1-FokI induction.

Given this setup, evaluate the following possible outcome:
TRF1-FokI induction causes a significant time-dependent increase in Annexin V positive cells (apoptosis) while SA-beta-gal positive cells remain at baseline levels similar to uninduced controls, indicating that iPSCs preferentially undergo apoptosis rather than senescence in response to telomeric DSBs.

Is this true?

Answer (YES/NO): NO